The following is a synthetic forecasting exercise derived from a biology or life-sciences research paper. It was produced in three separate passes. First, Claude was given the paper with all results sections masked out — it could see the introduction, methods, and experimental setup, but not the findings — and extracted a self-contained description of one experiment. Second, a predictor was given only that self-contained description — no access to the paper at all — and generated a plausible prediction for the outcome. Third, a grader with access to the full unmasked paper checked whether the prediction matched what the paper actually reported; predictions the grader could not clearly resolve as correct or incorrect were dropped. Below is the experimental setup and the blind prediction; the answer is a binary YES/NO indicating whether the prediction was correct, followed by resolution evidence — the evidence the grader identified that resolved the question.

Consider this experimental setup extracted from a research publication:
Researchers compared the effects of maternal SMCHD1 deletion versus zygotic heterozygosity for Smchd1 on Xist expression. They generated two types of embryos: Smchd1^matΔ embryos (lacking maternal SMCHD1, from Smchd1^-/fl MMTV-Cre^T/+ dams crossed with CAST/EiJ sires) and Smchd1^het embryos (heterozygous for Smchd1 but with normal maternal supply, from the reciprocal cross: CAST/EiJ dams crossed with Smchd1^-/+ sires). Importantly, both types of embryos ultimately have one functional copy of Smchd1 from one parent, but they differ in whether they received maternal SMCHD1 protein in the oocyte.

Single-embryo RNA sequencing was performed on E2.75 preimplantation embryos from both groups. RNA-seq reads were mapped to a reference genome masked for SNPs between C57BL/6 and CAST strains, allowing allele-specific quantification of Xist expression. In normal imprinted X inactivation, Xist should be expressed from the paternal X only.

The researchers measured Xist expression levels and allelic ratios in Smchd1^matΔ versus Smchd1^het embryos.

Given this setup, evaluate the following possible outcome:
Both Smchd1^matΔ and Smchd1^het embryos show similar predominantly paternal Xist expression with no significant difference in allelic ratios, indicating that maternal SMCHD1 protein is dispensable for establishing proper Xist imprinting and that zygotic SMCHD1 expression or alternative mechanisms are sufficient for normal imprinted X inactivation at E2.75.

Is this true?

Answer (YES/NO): NO